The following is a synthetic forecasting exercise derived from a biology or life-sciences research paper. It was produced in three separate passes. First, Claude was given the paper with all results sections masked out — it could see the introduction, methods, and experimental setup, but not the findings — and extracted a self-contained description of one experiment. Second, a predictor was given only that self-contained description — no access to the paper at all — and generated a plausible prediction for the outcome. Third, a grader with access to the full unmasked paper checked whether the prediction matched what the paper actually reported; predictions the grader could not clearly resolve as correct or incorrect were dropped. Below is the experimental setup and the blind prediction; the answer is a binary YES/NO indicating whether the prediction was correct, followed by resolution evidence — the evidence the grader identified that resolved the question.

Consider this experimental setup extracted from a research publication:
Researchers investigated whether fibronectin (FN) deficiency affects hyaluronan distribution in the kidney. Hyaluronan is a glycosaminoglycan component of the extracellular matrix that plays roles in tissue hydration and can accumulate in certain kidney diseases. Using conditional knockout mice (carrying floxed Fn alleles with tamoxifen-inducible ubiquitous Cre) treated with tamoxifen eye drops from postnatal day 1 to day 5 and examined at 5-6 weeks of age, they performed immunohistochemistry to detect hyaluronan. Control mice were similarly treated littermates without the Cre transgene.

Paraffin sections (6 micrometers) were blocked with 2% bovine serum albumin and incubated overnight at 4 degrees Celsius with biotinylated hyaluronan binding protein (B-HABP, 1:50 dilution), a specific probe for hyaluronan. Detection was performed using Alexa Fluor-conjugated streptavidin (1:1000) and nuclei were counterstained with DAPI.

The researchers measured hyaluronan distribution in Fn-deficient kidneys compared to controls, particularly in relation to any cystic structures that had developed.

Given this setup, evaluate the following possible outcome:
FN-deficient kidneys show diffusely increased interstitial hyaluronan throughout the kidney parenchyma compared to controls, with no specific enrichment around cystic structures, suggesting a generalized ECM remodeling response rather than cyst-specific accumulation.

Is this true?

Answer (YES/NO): NO